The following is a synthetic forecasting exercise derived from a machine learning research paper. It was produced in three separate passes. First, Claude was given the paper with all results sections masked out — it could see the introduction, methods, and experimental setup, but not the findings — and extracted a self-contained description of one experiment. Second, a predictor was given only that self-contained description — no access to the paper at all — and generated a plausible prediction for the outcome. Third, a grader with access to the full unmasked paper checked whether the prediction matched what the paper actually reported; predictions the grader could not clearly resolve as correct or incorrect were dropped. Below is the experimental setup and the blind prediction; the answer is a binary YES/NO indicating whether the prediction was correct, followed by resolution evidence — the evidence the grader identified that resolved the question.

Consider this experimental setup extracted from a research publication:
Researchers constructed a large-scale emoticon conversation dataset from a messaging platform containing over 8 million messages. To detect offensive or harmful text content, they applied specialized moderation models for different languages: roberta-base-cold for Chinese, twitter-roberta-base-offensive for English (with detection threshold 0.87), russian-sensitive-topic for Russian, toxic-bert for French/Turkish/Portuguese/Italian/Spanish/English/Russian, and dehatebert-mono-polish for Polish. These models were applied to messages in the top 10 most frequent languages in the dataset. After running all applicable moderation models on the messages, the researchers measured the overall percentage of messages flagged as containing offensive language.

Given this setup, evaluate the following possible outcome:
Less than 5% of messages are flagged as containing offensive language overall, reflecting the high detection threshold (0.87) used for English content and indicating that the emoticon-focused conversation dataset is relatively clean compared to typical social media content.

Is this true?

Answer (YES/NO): YES